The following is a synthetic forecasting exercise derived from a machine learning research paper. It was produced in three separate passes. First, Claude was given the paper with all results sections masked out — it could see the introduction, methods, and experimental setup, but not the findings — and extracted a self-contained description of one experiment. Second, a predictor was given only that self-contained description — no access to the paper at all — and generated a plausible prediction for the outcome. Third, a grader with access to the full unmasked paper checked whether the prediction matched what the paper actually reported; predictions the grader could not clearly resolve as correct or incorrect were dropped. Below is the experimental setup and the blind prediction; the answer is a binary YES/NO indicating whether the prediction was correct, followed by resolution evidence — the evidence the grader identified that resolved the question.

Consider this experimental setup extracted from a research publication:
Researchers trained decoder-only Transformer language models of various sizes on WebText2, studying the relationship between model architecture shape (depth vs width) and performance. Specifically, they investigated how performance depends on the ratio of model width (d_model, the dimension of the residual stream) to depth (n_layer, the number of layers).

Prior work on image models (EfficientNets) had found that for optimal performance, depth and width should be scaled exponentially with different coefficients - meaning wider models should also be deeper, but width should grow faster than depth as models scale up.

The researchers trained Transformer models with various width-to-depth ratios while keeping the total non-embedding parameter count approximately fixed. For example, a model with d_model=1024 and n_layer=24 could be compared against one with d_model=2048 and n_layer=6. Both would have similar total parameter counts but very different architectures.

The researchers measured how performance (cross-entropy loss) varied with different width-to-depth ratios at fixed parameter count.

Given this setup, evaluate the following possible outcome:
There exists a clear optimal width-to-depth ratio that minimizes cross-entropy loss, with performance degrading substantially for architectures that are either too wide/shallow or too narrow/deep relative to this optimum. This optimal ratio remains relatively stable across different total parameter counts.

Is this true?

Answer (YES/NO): NO